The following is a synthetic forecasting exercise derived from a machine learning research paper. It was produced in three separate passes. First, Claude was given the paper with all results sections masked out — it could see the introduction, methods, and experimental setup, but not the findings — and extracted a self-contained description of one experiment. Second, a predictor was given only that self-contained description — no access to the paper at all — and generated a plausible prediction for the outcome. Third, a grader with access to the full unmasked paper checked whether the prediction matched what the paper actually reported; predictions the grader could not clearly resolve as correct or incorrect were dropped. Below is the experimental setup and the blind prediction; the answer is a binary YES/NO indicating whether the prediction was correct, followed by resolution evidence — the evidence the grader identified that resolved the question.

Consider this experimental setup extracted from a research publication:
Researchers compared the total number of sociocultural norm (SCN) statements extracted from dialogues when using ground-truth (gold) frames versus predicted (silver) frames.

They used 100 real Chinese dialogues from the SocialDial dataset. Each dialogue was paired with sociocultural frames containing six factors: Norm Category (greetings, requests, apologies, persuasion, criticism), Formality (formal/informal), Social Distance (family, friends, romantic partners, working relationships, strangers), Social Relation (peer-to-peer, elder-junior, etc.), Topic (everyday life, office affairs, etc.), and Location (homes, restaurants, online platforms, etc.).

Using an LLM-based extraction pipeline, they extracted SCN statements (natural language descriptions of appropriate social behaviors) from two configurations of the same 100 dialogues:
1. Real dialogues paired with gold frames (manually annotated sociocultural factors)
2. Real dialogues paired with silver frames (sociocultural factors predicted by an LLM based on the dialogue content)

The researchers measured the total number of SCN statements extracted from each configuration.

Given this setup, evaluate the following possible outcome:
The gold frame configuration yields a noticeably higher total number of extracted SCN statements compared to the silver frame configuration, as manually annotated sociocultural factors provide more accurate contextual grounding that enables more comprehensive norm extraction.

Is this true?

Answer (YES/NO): NO